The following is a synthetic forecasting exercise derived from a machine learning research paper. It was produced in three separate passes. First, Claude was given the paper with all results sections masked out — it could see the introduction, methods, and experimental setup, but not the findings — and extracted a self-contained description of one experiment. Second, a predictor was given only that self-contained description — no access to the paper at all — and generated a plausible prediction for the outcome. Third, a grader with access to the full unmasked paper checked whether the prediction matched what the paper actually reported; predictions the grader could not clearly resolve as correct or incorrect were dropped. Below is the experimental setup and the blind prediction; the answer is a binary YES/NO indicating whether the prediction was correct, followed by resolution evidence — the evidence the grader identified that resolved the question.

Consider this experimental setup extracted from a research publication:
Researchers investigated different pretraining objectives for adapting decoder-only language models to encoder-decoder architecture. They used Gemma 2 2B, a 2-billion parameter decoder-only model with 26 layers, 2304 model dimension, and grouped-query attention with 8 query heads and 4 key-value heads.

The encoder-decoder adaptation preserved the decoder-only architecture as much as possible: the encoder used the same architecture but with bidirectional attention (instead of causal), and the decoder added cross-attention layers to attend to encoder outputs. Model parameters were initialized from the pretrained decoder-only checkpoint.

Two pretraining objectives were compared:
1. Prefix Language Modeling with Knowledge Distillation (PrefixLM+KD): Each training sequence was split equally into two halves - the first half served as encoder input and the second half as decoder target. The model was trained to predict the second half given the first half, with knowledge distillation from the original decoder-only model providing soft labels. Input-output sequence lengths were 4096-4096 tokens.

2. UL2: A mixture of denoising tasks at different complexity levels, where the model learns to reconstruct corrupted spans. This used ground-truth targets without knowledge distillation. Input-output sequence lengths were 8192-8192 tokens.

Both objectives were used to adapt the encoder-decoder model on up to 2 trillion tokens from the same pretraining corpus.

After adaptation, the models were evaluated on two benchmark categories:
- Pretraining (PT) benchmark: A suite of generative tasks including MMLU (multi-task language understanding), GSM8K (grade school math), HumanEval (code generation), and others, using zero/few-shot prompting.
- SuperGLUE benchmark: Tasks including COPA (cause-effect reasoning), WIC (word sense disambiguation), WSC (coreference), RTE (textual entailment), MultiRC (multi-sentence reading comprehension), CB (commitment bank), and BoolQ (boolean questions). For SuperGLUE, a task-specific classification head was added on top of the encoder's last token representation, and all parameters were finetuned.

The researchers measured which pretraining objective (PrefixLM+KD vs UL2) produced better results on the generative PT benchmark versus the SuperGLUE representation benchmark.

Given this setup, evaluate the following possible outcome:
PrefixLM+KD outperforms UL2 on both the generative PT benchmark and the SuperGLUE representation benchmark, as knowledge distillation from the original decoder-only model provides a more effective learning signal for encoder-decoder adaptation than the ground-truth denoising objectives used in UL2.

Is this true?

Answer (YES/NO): NO